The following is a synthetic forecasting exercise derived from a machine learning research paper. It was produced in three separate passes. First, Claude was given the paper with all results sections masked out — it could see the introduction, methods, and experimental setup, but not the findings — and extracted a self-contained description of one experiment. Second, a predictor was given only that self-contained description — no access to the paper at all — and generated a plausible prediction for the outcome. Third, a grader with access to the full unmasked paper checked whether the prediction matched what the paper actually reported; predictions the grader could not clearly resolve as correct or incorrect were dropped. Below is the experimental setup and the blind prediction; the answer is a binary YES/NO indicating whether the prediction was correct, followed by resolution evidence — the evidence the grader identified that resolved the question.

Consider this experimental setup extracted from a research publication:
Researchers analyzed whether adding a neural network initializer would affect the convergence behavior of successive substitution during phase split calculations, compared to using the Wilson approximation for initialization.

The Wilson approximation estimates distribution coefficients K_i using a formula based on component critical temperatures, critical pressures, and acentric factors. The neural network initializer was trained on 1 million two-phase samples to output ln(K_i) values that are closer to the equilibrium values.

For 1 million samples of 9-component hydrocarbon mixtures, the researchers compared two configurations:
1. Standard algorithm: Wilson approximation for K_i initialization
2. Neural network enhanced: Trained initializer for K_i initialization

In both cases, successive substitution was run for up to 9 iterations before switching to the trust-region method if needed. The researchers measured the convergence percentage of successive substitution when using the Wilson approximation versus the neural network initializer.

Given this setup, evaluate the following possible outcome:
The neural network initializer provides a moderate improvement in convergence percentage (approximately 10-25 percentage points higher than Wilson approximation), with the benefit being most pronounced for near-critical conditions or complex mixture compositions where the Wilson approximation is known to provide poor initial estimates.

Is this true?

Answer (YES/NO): YES